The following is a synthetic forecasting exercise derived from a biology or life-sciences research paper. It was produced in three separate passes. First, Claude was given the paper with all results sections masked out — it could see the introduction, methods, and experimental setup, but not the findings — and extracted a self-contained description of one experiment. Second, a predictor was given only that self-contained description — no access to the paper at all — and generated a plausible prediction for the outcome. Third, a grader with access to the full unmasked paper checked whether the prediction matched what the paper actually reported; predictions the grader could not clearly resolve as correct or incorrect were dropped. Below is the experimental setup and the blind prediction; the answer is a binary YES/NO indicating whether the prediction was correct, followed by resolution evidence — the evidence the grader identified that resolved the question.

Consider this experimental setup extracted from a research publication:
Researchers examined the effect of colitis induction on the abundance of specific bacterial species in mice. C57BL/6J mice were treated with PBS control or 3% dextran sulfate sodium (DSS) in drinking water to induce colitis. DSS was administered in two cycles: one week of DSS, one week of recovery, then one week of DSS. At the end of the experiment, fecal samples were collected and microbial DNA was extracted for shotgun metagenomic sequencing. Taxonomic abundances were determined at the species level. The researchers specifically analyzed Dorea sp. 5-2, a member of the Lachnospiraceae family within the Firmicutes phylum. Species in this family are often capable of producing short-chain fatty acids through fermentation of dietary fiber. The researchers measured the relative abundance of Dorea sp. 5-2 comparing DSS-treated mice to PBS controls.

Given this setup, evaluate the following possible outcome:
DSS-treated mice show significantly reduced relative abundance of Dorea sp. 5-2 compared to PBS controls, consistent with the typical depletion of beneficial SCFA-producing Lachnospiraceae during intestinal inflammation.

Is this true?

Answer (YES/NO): YES